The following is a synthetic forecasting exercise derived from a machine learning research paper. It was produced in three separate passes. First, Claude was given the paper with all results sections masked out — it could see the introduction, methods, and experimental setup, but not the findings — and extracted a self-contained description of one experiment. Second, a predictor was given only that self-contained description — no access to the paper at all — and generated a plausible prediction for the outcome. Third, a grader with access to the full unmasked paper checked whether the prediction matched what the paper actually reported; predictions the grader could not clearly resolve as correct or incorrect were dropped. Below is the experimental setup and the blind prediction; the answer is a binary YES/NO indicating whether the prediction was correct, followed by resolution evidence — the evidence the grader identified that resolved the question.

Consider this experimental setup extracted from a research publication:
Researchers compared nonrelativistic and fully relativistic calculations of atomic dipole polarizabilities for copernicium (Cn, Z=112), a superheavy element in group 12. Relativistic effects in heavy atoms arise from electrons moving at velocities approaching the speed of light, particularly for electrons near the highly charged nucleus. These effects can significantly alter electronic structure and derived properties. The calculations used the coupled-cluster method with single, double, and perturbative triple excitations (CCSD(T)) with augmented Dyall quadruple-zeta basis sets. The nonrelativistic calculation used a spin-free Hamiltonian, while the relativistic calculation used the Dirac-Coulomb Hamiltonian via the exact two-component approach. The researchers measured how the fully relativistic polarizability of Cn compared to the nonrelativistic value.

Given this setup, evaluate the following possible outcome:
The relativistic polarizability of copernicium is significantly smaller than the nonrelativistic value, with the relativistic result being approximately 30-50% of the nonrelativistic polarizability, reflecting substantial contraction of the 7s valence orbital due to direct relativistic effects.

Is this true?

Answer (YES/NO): YES